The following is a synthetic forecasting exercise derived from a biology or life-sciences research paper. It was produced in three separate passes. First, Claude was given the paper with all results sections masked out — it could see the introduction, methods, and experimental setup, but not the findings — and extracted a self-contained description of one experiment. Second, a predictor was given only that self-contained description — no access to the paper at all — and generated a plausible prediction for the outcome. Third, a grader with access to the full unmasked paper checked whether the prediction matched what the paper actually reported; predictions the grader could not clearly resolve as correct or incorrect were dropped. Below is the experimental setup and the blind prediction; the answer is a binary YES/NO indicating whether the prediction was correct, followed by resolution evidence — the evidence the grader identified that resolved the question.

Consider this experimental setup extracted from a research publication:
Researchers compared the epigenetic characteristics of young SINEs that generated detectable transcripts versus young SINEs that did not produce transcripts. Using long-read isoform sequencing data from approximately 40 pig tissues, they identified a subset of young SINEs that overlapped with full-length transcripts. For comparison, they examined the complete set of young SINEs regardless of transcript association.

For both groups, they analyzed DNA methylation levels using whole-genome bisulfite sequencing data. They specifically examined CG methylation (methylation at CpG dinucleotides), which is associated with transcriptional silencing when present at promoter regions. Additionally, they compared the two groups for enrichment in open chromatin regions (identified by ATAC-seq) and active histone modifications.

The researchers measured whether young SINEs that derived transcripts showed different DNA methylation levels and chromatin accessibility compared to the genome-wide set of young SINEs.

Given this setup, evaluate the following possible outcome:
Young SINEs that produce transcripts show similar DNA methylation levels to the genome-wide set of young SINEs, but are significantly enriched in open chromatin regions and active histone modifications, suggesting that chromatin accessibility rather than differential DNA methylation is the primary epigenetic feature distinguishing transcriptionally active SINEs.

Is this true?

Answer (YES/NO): NO